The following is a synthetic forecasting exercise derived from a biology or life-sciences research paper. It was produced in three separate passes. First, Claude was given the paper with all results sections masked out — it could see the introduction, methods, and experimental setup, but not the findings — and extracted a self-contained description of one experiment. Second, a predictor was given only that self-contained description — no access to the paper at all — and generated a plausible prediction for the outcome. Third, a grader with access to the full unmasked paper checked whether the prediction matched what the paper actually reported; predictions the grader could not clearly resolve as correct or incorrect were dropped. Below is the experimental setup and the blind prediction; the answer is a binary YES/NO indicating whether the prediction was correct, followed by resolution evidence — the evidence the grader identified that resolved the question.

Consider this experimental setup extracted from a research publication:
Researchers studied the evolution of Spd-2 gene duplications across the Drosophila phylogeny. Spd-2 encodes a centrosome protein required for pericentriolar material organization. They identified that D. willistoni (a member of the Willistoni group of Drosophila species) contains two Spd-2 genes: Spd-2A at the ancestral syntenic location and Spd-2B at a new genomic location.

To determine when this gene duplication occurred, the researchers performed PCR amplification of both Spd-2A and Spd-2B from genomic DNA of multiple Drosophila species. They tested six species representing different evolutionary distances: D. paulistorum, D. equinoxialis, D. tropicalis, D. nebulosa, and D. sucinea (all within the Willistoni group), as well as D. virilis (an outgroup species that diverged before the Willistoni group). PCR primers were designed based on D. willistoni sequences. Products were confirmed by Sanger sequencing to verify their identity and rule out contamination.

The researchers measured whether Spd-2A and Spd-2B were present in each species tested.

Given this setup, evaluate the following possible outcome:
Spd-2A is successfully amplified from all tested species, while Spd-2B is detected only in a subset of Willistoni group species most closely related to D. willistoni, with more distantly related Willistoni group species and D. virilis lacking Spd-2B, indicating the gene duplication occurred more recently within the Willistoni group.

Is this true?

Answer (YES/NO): NO